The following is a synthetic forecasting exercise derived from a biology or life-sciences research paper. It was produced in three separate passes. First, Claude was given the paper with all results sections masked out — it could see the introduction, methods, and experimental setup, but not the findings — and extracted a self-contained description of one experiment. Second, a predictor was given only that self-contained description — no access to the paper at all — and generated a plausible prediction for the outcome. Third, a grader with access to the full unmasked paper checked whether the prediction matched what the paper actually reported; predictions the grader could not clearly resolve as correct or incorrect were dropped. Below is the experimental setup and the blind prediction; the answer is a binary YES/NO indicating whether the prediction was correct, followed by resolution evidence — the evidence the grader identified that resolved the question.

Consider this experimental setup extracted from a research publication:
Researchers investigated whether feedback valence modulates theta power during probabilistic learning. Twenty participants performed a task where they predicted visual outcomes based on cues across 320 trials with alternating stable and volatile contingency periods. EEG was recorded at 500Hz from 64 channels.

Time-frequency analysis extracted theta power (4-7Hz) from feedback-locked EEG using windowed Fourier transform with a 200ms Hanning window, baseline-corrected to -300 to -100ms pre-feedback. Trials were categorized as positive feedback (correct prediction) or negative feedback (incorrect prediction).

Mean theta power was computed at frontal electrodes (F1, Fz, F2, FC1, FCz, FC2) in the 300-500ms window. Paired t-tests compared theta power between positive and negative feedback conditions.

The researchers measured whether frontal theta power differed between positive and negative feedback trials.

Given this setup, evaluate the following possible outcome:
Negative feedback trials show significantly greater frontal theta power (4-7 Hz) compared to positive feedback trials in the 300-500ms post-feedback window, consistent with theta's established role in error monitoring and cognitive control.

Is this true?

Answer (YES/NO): YES